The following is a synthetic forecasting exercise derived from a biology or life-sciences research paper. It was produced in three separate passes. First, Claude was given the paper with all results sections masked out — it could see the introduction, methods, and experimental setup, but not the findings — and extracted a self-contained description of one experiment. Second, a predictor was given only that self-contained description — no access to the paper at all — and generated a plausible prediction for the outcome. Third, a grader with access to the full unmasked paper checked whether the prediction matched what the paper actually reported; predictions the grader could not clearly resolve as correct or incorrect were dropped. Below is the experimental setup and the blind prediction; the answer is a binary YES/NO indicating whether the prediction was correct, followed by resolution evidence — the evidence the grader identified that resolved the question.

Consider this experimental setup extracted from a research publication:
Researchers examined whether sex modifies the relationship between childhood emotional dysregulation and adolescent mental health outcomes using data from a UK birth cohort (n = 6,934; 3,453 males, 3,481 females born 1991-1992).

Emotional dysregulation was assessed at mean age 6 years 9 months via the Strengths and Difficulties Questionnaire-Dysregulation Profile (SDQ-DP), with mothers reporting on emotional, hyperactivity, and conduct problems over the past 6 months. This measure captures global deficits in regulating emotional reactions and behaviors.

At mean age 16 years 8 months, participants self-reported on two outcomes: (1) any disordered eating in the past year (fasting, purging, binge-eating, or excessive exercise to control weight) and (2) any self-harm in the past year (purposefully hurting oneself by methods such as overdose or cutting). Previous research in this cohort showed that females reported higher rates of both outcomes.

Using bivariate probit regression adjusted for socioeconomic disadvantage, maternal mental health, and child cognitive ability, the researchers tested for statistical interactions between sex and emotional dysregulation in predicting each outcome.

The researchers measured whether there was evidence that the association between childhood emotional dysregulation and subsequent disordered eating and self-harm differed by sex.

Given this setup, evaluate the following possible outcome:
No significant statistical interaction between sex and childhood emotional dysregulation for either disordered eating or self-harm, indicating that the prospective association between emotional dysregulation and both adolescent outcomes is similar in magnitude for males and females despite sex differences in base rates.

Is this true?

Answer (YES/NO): YES